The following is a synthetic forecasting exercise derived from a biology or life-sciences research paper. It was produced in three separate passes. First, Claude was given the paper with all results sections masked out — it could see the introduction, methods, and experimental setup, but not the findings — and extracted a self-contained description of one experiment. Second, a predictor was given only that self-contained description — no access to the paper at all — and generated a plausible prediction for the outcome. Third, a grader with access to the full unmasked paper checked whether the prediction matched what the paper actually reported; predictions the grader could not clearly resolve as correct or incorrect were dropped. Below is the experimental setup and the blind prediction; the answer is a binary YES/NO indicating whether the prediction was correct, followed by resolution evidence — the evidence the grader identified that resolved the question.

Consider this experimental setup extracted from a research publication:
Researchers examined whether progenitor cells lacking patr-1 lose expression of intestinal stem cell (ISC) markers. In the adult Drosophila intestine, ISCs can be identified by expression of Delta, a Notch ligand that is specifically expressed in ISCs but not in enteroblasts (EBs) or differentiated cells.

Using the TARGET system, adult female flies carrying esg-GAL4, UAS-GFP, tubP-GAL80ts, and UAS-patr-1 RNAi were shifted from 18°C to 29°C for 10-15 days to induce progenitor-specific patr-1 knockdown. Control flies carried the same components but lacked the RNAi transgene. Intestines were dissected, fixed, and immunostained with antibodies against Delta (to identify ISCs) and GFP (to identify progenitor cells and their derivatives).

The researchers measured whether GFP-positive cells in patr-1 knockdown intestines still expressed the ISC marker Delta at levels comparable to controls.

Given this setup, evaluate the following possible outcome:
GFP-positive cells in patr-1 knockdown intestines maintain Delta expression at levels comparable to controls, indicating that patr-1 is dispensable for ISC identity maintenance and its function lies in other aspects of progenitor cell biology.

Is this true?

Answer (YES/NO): NO